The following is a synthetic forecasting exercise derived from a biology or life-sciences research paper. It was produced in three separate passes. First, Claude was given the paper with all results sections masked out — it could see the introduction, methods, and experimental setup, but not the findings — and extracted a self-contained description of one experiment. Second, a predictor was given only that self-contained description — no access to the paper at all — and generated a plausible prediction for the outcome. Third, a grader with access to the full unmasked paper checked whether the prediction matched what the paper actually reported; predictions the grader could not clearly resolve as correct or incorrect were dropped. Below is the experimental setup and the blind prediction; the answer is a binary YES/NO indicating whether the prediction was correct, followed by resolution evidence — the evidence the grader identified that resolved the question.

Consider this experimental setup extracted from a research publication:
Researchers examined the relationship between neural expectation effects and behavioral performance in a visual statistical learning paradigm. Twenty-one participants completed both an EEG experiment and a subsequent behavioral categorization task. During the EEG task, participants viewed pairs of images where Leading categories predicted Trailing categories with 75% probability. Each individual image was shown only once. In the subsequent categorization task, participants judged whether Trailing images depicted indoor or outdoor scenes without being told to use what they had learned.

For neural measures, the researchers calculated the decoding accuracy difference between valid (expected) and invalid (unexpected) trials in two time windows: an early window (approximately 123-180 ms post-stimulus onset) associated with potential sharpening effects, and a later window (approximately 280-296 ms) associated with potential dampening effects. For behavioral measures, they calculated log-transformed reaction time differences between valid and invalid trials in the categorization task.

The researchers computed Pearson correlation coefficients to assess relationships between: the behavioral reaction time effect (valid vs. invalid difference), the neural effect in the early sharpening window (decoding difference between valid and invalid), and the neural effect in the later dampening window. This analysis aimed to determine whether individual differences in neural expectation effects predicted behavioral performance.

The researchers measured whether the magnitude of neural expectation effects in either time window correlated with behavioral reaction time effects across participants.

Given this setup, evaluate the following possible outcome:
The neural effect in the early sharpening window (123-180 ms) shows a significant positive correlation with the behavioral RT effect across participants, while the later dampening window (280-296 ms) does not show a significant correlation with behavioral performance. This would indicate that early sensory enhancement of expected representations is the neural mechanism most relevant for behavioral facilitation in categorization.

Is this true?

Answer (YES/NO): NO